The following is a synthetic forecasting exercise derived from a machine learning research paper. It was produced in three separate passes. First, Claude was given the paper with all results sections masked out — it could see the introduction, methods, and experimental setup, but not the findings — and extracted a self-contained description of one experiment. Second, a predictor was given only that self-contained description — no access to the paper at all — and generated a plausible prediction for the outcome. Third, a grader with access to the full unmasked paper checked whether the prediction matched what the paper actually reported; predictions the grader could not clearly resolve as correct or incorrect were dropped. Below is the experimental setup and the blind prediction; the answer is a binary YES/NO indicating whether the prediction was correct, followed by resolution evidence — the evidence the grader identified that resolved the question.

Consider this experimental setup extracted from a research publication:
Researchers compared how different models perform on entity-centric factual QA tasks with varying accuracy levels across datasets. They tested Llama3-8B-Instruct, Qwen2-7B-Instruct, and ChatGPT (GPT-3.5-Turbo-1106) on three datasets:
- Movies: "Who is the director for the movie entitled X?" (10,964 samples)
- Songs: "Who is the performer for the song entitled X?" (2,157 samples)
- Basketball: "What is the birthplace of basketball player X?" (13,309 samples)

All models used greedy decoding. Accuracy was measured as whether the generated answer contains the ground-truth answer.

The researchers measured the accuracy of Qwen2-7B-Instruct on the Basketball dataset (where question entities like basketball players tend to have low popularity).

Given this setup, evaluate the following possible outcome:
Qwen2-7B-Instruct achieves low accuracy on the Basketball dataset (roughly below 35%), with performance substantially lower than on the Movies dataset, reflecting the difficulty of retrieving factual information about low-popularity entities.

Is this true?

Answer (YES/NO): YES